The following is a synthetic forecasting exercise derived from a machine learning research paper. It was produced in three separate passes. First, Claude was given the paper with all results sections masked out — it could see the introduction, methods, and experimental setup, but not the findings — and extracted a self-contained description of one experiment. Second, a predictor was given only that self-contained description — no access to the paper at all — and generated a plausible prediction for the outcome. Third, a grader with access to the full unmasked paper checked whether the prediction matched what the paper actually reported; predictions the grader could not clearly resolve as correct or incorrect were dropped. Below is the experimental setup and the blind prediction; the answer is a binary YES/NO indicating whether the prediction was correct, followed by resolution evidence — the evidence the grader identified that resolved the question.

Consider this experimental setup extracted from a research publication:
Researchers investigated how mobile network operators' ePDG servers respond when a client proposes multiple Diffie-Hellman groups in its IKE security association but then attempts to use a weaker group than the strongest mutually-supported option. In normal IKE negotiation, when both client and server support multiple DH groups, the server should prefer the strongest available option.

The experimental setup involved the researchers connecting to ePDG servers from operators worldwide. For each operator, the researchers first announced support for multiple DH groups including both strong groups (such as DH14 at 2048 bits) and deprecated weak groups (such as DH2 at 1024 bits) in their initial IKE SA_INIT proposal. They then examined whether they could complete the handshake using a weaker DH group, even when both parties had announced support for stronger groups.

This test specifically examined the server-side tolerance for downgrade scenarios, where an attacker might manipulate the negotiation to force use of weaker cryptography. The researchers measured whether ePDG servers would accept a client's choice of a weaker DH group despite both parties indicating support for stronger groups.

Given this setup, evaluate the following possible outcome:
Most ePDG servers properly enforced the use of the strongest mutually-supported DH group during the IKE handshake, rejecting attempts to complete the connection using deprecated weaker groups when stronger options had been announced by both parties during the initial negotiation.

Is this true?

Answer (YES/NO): NO